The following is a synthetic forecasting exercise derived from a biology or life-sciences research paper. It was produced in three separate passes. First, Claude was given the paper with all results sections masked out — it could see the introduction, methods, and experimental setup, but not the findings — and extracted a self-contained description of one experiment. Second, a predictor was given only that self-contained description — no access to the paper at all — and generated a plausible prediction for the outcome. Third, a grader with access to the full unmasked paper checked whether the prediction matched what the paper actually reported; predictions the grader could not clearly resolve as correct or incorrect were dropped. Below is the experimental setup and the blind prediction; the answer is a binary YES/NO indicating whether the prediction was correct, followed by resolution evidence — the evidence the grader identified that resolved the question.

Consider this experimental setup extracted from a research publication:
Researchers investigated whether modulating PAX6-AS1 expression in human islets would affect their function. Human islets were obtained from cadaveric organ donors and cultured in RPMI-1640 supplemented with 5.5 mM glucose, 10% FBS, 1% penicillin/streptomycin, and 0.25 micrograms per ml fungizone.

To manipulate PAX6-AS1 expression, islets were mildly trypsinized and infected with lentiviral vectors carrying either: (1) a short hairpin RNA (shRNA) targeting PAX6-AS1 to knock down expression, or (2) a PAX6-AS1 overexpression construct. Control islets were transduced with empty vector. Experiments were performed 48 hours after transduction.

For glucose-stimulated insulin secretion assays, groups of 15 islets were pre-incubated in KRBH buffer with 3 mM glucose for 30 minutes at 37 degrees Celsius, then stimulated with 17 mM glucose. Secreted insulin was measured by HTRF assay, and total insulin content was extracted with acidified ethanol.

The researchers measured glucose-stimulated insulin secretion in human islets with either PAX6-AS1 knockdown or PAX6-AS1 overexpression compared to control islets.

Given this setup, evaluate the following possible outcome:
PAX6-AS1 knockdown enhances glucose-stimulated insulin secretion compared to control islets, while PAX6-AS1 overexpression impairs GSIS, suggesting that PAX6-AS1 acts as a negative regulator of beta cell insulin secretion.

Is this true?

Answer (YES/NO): YES